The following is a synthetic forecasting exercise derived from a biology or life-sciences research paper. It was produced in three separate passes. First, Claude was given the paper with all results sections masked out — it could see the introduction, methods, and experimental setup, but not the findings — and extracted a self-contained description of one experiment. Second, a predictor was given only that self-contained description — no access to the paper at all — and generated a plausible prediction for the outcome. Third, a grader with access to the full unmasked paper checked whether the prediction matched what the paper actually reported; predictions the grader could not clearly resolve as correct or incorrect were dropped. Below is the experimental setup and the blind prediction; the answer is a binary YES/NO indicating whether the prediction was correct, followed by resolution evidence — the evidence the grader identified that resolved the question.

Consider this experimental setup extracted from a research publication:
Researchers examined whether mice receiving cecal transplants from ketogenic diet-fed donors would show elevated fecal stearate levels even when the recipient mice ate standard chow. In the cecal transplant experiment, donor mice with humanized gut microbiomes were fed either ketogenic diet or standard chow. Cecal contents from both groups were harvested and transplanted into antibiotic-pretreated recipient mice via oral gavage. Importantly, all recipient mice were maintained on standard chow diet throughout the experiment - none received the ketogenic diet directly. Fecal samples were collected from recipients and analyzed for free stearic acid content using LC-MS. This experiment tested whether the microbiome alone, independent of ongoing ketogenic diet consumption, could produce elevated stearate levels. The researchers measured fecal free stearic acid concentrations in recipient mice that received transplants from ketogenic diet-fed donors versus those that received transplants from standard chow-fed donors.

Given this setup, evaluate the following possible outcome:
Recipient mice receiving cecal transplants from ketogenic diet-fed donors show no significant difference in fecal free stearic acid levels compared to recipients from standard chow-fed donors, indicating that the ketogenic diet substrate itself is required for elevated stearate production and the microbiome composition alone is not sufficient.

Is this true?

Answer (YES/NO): NO